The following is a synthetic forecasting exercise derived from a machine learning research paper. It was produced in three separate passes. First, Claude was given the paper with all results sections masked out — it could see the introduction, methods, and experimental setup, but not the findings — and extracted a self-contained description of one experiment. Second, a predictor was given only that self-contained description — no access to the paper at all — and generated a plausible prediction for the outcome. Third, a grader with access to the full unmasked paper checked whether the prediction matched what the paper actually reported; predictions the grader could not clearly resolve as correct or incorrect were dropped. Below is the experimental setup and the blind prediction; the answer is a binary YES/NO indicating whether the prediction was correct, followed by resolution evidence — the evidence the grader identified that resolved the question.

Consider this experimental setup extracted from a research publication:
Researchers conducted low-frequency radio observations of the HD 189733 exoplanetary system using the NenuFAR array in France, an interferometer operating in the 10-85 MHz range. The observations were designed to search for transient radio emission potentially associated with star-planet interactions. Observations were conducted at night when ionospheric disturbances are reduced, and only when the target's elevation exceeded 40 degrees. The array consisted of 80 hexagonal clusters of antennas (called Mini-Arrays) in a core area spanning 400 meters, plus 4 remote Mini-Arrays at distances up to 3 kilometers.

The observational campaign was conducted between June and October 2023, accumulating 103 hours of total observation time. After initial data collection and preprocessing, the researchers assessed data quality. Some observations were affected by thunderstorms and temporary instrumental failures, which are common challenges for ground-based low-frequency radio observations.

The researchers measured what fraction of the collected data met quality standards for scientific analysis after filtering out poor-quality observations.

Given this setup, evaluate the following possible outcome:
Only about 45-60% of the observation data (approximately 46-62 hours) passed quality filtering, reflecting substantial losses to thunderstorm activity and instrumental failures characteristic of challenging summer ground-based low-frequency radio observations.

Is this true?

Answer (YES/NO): NO